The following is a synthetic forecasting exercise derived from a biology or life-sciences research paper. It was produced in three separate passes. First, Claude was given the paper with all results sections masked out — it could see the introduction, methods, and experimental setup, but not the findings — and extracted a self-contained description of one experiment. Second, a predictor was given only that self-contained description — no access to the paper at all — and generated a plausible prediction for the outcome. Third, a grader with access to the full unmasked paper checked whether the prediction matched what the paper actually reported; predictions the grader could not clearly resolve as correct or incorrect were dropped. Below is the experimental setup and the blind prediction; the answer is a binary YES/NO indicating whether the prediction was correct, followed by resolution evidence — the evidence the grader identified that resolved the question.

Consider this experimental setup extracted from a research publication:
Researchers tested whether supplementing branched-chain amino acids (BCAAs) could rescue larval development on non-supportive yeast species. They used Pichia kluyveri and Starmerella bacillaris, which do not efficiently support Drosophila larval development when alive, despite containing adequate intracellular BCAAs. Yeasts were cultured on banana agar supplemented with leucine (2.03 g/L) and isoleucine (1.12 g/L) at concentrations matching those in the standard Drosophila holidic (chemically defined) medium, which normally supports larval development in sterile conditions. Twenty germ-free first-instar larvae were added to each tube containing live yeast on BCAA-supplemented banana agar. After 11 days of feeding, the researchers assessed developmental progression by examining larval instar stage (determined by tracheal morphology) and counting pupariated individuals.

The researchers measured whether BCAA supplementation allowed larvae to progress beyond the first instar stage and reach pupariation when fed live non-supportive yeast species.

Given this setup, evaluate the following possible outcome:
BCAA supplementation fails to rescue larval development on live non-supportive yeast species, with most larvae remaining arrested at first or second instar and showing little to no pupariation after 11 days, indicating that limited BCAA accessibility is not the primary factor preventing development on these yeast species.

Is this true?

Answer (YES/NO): NO